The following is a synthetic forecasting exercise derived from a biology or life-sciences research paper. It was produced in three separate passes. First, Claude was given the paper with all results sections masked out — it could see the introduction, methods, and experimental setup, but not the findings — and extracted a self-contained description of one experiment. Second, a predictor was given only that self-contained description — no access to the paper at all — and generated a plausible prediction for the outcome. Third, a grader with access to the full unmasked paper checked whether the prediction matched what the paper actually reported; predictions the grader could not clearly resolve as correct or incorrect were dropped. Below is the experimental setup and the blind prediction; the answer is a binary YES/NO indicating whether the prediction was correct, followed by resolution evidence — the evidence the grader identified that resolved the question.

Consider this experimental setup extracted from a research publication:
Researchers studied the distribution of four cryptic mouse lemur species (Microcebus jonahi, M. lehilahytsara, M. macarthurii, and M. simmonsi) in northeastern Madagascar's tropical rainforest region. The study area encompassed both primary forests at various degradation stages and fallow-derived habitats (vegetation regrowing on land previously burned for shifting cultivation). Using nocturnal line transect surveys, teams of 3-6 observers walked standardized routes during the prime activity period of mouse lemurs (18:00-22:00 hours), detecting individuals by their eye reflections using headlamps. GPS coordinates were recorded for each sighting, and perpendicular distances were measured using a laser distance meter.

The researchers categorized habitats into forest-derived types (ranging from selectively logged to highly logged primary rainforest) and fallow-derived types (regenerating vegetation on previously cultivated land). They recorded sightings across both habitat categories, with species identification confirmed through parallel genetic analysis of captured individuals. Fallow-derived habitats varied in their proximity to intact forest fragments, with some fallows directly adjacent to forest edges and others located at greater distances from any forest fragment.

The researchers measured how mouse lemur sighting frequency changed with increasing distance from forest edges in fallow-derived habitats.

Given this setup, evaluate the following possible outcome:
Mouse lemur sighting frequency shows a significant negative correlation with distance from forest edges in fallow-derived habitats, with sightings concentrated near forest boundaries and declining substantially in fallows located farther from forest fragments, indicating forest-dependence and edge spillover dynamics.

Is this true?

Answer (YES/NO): YES